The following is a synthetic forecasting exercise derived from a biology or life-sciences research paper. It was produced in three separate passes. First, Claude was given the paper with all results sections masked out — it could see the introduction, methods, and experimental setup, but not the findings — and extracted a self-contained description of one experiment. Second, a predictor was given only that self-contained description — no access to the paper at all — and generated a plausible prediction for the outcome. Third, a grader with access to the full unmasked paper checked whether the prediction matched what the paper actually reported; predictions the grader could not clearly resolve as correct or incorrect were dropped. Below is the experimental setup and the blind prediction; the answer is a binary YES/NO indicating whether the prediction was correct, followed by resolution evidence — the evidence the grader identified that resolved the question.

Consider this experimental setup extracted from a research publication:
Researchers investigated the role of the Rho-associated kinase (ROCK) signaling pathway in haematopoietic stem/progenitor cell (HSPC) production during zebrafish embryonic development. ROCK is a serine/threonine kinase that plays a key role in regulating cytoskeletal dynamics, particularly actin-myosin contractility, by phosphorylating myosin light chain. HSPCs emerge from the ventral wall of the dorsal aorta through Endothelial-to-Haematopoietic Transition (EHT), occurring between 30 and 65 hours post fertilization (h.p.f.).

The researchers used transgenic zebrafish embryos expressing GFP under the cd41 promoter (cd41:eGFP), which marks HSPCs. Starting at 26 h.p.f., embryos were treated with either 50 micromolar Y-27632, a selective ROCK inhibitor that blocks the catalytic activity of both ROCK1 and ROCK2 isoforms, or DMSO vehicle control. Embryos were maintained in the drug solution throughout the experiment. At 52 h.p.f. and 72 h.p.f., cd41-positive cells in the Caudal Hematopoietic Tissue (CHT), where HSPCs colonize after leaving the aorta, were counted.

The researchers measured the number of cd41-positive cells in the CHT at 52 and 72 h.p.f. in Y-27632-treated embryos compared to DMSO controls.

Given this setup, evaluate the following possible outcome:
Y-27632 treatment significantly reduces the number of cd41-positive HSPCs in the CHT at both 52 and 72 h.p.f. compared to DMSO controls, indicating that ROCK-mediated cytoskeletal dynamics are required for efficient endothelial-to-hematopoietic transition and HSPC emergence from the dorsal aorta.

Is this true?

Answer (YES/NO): NO